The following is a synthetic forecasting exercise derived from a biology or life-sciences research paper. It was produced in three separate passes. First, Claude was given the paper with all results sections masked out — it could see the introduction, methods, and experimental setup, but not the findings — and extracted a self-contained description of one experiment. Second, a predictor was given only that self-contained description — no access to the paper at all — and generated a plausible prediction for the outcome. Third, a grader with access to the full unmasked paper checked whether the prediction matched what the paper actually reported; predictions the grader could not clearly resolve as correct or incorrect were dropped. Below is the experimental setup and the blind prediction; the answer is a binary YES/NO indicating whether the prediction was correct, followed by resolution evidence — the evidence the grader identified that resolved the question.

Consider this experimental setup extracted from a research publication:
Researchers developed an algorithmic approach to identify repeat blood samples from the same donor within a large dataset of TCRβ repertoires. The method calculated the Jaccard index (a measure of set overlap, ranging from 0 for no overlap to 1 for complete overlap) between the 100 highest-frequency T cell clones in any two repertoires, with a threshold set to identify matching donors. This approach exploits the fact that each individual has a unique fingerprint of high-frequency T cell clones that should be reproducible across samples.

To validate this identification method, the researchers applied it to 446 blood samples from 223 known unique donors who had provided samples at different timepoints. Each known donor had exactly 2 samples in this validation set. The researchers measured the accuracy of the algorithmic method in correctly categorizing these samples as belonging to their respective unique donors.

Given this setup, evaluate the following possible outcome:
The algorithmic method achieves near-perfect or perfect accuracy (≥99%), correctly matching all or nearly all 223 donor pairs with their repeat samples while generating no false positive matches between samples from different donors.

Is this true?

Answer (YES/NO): YES